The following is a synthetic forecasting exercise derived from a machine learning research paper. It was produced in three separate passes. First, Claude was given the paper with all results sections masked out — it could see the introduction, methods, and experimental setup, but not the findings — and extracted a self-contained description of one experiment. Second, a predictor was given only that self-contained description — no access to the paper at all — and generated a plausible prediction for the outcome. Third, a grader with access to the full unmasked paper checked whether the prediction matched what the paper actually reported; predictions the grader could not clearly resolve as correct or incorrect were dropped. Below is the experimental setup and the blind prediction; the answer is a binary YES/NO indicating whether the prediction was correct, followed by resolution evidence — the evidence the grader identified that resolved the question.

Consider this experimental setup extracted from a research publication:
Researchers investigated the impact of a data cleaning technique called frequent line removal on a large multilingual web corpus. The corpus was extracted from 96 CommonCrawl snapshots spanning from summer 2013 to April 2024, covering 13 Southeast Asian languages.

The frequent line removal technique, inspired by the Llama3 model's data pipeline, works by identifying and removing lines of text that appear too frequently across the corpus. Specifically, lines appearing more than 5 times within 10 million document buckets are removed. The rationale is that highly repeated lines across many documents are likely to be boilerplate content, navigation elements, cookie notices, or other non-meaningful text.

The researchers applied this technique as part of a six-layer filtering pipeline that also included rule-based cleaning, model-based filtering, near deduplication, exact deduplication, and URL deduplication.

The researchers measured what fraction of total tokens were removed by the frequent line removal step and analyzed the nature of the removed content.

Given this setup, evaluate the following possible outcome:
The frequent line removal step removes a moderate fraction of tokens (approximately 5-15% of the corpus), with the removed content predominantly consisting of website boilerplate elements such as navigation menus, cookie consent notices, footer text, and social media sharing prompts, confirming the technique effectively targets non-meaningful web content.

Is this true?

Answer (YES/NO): YES